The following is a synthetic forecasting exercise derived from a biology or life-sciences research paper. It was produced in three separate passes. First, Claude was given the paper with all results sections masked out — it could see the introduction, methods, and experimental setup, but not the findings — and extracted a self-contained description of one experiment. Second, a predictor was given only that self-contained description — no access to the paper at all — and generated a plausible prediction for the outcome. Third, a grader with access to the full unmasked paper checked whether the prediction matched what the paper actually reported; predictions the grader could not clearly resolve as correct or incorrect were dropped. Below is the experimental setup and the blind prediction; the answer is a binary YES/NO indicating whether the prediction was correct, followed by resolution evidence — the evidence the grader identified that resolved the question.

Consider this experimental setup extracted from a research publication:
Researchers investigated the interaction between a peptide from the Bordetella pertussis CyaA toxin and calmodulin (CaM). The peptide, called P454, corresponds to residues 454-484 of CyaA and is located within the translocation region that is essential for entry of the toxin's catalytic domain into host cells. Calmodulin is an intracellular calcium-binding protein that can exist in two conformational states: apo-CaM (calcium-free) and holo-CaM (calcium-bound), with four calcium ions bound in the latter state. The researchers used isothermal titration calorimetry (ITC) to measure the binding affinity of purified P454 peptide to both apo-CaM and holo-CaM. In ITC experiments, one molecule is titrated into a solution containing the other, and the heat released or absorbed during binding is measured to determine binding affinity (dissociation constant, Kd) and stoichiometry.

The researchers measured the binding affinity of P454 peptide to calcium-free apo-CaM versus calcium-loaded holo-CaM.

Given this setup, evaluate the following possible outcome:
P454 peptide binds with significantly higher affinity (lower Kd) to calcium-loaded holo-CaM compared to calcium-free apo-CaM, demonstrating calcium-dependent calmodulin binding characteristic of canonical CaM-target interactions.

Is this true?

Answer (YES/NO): YES